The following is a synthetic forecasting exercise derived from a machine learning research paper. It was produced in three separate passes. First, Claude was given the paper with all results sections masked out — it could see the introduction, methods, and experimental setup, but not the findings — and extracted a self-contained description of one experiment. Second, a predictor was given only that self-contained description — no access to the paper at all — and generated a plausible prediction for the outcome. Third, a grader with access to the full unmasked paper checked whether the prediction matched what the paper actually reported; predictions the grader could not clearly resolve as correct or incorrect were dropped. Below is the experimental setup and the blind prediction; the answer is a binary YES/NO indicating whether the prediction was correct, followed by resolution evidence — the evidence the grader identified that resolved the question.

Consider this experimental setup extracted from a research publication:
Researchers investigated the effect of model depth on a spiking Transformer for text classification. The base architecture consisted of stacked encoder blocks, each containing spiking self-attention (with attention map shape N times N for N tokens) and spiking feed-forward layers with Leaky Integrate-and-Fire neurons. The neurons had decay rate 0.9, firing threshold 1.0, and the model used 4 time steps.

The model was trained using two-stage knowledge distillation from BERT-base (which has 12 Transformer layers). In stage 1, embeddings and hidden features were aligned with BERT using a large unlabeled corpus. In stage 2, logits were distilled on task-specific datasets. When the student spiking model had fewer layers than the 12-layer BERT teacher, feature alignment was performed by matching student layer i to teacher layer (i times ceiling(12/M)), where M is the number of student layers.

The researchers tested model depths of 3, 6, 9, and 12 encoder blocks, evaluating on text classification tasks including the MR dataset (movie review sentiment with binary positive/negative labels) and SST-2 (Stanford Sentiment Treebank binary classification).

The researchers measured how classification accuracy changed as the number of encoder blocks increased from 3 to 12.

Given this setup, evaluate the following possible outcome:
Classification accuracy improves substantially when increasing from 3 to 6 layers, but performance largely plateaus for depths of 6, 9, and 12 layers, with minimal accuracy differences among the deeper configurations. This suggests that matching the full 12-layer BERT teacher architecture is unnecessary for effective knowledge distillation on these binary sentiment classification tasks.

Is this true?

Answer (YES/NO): NO